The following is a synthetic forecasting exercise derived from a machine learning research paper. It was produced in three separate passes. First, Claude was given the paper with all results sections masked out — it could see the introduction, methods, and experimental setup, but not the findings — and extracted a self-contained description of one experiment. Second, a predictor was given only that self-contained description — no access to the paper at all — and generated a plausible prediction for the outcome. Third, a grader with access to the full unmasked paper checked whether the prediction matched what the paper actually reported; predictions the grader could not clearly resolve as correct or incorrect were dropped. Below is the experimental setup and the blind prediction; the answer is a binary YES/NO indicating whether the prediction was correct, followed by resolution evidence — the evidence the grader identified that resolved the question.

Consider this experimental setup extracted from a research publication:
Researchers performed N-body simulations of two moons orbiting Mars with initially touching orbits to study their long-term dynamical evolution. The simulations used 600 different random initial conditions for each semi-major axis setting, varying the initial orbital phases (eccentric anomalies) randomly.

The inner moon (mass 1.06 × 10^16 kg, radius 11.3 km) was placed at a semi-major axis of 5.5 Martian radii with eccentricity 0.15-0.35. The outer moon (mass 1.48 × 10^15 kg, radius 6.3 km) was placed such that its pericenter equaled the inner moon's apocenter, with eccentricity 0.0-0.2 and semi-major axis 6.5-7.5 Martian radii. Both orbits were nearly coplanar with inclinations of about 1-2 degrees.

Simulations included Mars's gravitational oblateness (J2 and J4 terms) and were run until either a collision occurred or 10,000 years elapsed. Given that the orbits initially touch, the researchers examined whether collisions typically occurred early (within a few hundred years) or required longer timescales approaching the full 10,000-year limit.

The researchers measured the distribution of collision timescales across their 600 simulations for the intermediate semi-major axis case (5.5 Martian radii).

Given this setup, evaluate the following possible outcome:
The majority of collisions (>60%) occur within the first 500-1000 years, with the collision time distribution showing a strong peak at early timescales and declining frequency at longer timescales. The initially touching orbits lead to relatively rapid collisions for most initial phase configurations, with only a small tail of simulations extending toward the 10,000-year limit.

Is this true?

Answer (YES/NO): NO